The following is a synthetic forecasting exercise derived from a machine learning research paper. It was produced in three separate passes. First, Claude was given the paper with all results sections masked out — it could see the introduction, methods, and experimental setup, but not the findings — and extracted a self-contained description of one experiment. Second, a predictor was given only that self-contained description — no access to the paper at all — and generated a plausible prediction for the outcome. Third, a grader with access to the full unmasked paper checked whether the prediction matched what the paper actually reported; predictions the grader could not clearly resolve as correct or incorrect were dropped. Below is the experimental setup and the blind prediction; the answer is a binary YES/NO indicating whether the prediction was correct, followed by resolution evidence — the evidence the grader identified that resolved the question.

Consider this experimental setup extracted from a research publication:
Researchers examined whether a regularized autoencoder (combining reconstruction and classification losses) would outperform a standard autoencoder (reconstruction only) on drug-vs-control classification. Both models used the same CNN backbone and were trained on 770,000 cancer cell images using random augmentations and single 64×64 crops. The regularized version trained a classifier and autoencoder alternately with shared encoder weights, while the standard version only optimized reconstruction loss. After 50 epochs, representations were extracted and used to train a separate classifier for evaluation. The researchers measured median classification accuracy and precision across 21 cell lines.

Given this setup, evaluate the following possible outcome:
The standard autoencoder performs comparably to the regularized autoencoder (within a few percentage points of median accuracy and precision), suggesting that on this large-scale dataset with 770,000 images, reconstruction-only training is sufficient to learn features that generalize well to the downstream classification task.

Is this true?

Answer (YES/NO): NO